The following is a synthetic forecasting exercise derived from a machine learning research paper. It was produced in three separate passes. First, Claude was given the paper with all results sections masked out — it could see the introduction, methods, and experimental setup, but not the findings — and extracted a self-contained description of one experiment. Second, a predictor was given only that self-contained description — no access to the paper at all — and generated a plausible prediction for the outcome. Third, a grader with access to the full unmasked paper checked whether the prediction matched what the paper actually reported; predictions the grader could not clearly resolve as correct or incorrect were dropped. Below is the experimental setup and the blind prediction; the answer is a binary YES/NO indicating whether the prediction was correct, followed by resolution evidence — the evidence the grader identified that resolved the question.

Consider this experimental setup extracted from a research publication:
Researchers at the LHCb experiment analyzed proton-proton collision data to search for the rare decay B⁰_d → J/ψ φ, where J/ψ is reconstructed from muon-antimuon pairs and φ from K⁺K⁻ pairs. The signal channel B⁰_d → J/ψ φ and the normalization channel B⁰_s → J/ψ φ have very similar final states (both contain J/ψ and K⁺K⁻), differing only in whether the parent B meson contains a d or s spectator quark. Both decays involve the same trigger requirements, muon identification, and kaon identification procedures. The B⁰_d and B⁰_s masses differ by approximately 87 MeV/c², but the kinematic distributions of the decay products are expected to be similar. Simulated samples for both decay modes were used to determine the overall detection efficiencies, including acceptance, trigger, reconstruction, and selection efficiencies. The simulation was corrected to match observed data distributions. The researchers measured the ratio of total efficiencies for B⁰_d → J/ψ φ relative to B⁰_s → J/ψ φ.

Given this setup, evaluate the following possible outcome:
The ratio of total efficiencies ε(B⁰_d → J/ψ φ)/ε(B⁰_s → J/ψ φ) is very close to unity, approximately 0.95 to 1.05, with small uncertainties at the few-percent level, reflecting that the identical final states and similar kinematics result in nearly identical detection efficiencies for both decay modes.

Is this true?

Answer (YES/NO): YES